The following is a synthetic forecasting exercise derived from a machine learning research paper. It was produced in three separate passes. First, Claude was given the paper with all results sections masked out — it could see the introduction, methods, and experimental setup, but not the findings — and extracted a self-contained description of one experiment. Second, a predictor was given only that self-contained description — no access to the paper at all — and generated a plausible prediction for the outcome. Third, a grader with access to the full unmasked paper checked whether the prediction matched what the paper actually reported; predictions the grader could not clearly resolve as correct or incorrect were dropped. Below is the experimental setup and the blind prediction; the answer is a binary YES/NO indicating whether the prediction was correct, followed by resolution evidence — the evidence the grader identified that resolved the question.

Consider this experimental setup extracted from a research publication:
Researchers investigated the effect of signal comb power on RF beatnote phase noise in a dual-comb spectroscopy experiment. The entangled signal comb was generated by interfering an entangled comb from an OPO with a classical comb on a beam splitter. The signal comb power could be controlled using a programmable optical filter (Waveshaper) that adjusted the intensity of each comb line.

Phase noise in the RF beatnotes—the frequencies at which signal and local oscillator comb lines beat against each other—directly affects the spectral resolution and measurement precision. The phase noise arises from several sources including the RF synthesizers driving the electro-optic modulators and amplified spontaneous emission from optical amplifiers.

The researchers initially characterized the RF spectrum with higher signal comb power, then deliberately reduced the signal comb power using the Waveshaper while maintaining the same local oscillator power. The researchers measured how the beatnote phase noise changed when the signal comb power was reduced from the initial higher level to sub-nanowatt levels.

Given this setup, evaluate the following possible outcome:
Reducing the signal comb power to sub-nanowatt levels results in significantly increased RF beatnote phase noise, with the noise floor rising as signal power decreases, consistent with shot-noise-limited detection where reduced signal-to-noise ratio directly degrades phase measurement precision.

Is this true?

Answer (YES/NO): NO